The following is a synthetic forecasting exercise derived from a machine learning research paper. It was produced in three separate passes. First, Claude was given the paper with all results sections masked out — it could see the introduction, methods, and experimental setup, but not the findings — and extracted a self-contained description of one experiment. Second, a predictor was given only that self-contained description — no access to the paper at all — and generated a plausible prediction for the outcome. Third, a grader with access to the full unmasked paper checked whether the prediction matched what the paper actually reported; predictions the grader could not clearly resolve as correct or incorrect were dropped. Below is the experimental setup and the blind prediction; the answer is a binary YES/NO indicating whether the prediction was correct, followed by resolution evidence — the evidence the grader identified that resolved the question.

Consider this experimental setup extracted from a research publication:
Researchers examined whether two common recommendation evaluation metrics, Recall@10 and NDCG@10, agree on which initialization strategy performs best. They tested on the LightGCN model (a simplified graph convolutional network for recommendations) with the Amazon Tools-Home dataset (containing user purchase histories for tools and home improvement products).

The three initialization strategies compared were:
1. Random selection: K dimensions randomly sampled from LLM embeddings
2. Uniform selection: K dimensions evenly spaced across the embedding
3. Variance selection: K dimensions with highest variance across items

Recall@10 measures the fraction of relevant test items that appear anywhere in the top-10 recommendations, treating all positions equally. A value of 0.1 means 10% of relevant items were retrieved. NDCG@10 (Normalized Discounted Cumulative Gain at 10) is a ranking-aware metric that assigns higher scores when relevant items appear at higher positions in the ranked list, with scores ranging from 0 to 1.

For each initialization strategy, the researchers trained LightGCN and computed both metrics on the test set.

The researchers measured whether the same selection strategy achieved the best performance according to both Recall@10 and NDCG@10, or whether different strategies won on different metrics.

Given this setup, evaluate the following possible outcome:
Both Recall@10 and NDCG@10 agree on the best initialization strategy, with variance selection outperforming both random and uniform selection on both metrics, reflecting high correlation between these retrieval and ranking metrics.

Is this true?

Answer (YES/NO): NO